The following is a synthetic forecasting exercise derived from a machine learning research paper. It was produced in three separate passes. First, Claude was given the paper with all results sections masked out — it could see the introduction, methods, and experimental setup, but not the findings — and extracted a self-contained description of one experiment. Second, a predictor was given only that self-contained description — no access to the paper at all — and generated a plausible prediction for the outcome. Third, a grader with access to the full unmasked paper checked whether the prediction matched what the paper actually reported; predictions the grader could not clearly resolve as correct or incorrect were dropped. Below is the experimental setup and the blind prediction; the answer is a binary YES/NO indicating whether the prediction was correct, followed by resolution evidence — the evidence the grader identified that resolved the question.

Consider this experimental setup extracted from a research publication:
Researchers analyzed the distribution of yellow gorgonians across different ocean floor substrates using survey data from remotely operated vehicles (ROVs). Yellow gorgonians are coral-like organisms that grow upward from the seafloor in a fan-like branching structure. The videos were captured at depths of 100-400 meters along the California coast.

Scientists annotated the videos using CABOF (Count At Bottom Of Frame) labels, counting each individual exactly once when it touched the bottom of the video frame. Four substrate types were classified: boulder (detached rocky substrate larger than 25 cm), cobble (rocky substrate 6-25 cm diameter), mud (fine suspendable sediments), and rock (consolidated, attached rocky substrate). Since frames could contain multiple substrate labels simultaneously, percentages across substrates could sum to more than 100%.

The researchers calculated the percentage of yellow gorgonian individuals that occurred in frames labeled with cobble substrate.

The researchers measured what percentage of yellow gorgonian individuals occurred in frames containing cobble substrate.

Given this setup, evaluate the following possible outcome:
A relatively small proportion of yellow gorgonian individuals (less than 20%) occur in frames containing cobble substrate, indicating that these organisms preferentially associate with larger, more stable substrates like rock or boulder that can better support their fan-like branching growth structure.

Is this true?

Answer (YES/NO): NO